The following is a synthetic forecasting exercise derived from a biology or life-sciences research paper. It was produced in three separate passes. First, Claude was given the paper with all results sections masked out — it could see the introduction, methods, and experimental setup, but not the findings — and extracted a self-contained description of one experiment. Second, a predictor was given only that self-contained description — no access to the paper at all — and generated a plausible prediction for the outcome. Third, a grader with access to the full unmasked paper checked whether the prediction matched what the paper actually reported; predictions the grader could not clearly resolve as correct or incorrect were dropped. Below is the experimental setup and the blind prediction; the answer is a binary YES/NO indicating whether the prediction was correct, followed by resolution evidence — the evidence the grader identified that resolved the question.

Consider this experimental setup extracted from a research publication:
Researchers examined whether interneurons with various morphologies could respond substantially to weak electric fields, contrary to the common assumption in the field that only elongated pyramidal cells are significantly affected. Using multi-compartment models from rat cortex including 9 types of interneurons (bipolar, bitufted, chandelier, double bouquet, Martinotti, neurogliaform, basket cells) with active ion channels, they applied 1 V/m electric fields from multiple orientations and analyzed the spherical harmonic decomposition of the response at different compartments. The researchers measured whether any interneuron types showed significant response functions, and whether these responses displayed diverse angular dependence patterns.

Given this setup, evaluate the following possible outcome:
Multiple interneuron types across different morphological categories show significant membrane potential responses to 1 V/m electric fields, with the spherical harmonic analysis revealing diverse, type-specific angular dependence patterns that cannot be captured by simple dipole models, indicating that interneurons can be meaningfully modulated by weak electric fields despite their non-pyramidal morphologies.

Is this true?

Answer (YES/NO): NO